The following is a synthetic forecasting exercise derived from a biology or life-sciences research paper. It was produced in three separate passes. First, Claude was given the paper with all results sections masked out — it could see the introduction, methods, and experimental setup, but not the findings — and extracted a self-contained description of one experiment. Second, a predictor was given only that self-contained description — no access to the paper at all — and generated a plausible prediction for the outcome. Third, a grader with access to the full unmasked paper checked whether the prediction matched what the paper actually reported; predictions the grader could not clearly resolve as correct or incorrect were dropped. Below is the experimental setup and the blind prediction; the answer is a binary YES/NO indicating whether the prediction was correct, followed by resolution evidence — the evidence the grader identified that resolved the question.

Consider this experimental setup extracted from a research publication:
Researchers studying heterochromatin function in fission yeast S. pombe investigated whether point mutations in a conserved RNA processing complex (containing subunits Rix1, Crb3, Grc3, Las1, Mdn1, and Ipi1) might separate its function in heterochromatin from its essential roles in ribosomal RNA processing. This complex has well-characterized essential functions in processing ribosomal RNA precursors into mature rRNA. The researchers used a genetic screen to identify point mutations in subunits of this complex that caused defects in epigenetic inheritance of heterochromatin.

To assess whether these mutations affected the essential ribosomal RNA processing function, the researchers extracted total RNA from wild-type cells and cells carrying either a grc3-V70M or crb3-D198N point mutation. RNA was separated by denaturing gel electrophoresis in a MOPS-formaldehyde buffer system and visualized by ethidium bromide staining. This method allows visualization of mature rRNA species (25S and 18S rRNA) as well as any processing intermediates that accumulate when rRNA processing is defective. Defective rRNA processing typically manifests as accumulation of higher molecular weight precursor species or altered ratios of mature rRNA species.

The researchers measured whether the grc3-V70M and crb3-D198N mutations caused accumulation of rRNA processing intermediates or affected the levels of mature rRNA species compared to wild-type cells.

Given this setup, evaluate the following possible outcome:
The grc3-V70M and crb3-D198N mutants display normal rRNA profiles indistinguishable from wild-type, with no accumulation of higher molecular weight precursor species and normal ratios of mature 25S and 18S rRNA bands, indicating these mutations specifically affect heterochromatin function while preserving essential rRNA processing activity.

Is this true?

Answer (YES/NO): NO